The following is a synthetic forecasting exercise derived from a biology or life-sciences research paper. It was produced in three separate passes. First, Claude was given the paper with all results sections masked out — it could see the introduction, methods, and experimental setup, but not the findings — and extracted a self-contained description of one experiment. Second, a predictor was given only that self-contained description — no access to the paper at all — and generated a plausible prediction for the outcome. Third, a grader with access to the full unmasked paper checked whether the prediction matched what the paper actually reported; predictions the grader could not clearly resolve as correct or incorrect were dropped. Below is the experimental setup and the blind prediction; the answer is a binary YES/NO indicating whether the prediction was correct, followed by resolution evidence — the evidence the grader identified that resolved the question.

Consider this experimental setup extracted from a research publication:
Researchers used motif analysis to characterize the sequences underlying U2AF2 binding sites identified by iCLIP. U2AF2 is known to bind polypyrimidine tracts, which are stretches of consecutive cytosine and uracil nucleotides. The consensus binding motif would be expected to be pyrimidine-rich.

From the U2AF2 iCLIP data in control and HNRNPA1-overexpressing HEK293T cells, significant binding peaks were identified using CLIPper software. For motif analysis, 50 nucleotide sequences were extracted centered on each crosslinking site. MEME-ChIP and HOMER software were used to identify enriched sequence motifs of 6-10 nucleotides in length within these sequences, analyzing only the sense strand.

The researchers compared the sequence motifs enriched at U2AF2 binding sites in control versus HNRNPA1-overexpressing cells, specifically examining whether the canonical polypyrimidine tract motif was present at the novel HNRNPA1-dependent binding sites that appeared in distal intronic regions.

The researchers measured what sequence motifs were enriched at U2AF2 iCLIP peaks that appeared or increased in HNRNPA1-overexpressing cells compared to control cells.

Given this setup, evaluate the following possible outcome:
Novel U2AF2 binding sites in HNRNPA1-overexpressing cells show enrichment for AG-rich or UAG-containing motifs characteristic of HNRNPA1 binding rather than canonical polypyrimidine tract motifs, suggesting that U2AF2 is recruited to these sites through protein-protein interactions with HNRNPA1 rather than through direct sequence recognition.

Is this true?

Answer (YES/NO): NO